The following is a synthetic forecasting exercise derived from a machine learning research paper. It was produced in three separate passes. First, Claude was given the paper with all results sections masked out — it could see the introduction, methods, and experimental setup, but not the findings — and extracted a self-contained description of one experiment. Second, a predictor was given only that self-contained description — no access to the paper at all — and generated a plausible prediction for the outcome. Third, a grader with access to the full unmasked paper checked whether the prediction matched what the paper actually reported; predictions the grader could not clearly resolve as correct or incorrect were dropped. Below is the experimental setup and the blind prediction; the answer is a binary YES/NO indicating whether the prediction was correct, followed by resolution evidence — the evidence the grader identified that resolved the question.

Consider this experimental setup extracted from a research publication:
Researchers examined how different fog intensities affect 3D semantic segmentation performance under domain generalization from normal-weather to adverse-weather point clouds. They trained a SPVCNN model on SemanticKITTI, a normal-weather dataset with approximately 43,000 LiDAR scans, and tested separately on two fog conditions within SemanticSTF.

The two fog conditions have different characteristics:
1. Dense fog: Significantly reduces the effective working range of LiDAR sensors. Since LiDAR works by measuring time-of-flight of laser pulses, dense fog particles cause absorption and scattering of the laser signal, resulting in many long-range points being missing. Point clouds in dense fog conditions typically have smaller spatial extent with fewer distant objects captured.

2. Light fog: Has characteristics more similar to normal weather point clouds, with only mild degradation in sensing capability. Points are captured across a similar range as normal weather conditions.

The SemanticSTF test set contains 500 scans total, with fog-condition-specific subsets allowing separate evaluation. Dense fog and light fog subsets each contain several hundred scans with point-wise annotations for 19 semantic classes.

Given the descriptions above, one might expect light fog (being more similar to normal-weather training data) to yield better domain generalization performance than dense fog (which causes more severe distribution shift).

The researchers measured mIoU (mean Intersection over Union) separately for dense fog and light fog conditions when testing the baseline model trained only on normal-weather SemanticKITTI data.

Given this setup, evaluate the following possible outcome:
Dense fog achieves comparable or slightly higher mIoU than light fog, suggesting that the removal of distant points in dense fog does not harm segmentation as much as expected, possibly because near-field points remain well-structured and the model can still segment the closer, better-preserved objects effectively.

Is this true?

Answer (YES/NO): NO